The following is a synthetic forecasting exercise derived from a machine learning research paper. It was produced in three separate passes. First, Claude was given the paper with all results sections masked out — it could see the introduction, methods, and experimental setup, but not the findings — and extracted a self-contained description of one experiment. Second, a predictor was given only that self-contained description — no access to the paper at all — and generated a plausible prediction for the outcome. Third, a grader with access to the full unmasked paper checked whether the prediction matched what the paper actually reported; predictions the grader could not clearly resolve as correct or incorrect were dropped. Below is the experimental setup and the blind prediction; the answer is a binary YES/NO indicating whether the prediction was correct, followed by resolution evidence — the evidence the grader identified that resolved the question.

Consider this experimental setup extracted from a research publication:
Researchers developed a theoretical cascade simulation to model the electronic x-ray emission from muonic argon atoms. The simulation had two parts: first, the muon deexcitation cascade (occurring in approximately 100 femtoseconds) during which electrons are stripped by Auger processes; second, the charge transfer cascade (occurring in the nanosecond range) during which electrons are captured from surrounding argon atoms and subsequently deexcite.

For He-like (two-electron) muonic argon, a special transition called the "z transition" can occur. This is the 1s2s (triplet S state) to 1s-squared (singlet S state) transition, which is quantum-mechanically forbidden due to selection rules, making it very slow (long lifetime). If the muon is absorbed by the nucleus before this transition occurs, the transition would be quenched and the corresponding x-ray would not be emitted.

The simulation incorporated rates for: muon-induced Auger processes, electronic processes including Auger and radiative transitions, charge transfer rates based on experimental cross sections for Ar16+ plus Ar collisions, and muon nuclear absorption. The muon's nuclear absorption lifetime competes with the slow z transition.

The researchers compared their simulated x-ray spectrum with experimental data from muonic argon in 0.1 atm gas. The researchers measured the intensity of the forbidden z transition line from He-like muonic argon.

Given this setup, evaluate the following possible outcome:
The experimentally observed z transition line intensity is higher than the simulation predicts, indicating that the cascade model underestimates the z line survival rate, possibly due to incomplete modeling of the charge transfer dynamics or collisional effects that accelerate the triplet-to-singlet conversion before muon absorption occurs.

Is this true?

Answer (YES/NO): NO